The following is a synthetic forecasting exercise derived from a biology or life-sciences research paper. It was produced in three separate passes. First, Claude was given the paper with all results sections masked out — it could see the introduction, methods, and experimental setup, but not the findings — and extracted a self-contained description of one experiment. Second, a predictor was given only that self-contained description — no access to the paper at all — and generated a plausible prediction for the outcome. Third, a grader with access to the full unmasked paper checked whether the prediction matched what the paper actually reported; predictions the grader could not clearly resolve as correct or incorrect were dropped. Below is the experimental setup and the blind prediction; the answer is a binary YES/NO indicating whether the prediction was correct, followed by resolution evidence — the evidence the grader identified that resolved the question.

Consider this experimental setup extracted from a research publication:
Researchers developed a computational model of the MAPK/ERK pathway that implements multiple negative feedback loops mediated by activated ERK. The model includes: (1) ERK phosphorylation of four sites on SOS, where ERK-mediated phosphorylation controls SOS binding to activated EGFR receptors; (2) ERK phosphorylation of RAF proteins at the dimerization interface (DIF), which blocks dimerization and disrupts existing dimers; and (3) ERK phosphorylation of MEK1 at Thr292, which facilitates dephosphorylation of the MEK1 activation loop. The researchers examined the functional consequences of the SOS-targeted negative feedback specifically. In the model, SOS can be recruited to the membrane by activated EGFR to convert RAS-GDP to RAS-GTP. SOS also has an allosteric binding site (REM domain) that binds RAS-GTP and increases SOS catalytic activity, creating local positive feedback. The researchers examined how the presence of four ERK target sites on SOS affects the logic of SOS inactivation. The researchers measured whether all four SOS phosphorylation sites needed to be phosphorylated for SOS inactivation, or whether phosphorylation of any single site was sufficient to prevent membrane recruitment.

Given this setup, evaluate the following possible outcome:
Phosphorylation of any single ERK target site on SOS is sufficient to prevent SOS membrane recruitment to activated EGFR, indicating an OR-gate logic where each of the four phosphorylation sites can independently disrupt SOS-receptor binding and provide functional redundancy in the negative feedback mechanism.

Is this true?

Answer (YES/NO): YES